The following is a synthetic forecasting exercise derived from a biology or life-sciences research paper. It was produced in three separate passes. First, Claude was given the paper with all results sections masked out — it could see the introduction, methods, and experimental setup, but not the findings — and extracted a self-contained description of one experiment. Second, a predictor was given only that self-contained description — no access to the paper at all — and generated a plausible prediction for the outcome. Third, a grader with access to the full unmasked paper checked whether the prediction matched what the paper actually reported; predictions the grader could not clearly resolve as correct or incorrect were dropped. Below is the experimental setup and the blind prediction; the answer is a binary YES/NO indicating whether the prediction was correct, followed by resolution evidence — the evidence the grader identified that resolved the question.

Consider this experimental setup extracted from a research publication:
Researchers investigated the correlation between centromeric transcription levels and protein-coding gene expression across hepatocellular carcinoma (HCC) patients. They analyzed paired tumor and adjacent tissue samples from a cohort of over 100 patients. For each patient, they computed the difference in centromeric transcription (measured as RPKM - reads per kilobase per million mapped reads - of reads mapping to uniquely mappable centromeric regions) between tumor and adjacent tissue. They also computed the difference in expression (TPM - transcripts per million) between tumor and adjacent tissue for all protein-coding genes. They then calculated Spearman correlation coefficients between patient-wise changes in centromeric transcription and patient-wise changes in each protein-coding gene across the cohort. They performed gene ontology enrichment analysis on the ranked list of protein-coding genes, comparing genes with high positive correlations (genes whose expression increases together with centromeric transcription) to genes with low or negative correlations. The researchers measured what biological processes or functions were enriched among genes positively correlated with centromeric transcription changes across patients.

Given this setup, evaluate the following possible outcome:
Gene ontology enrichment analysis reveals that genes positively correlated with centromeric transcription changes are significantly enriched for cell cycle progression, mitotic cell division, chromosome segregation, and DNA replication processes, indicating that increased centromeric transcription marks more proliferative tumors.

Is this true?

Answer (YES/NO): YES